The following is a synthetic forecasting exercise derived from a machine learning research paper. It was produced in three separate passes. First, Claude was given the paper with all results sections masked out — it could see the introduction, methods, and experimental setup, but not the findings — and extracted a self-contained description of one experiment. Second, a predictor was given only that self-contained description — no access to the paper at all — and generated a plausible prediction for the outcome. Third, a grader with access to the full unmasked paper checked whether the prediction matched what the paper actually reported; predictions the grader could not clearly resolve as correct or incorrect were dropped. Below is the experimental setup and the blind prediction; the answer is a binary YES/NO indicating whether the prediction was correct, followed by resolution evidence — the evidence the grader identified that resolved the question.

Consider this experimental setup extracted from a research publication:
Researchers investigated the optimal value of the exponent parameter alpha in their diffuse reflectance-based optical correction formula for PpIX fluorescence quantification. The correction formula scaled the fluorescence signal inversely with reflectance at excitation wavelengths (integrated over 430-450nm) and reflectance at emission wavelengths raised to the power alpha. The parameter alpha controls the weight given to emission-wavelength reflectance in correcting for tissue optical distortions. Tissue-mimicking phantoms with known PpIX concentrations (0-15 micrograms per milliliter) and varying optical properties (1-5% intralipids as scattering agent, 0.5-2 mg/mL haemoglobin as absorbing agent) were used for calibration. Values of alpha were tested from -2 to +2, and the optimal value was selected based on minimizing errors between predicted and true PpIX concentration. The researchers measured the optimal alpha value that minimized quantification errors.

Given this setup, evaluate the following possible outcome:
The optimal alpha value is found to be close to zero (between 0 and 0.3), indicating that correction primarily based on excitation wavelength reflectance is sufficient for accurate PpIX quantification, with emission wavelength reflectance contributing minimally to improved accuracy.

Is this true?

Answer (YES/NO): NO